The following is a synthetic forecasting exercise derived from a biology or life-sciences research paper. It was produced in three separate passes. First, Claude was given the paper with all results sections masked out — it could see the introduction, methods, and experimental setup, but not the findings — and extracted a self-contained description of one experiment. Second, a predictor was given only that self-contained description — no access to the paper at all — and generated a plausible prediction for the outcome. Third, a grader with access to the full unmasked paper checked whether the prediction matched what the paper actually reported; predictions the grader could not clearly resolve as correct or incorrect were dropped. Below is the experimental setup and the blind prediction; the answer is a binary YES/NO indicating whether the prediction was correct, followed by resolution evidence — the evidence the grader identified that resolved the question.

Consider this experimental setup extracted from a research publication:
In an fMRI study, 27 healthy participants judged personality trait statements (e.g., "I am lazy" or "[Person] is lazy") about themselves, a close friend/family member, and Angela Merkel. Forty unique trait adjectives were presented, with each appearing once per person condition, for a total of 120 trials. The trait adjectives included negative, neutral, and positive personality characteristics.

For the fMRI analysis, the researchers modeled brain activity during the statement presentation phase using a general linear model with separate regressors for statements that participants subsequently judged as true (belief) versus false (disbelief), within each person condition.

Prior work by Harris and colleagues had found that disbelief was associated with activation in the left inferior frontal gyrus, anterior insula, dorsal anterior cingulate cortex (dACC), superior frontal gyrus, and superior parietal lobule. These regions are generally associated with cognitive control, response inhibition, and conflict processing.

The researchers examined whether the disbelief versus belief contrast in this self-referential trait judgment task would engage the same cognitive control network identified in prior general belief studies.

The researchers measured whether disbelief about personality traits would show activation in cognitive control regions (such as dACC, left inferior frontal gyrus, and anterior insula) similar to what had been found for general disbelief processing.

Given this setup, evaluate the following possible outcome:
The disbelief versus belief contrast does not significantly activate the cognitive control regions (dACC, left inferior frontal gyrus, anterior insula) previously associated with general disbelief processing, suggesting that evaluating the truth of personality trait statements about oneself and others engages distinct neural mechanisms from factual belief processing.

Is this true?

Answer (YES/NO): YES